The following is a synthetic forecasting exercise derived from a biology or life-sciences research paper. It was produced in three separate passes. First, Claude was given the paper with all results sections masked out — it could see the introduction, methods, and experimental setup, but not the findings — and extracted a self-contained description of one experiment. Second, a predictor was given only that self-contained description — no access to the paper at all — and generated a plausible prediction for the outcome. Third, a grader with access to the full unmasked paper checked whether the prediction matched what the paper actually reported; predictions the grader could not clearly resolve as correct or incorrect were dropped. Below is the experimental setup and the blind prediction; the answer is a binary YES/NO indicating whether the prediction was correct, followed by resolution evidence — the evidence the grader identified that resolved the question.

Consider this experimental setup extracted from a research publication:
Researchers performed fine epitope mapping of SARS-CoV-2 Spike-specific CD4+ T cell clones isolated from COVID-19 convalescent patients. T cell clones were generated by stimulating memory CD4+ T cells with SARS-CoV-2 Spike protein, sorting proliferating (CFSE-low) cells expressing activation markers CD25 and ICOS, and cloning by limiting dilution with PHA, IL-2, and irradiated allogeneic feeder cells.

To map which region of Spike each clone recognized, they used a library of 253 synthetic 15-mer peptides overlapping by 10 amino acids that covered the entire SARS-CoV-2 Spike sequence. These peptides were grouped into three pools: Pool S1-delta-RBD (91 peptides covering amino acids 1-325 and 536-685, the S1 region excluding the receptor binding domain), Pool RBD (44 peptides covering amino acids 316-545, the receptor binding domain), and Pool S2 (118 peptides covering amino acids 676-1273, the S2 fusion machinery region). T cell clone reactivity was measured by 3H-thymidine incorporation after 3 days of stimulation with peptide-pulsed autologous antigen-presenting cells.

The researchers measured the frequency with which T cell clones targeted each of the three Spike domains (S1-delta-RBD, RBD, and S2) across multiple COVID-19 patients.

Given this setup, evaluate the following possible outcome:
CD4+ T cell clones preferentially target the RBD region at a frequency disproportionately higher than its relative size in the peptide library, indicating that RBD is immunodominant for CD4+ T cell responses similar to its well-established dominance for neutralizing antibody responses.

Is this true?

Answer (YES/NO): YES